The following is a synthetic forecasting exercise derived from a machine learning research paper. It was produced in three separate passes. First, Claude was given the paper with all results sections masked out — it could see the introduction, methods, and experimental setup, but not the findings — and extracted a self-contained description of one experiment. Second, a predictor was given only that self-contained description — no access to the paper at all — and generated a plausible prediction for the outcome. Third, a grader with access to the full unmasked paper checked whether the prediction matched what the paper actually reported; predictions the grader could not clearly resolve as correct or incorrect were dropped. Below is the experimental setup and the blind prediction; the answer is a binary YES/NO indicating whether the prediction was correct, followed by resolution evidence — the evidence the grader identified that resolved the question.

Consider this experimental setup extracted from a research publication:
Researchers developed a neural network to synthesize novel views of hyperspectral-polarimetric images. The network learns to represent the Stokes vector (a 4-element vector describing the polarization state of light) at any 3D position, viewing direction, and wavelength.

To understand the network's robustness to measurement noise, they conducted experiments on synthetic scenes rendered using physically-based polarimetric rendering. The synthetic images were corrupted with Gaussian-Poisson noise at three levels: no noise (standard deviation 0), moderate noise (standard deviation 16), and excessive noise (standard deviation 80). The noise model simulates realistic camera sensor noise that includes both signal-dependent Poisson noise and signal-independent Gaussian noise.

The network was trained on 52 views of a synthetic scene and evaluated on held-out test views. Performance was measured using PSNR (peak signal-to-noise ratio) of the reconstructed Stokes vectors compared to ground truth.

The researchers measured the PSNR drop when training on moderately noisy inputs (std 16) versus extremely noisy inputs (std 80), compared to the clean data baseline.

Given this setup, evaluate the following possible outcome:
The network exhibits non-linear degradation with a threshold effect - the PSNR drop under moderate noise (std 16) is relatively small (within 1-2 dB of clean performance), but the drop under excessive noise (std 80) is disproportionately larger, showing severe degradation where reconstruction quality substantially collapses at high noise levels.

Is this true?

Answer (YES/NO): YES